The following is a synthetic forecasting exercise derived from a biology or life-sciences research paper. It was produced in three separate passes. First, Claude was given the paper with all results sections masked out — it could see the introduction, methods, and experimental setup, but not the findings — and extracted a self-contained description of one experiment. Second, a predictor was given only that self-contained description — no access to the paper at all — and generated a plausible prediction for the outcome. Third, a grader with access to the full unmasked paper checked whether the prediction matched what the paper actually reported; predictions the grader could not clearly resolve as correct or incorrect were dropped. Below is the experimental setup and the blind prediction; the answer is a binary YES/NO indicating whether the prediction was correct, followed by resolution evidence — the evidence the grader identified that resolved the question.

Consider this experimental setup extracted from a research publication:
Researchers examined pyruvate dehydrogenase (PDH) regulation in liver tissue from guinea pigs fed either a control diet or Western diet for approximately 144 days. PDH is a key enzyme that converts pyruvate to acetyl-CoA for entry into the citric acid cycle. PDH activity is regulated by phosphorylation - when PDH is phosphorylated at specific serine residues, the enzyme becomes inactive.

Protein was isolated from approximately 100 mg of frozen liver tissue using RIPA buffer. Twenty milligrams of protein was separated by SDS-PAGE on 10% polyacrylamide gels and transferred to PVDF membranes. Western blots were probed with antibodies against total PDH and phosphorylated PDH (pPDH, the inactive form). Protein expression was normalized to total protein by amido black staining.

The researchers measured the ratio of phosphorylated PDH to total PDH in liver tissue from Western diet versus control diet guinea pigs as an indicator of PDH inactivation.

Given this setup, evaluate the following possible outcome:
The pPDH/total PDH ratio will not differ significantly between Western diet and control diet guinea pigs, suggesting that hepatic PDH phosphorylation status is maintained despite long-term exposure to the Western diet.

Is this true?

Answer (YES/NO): NO